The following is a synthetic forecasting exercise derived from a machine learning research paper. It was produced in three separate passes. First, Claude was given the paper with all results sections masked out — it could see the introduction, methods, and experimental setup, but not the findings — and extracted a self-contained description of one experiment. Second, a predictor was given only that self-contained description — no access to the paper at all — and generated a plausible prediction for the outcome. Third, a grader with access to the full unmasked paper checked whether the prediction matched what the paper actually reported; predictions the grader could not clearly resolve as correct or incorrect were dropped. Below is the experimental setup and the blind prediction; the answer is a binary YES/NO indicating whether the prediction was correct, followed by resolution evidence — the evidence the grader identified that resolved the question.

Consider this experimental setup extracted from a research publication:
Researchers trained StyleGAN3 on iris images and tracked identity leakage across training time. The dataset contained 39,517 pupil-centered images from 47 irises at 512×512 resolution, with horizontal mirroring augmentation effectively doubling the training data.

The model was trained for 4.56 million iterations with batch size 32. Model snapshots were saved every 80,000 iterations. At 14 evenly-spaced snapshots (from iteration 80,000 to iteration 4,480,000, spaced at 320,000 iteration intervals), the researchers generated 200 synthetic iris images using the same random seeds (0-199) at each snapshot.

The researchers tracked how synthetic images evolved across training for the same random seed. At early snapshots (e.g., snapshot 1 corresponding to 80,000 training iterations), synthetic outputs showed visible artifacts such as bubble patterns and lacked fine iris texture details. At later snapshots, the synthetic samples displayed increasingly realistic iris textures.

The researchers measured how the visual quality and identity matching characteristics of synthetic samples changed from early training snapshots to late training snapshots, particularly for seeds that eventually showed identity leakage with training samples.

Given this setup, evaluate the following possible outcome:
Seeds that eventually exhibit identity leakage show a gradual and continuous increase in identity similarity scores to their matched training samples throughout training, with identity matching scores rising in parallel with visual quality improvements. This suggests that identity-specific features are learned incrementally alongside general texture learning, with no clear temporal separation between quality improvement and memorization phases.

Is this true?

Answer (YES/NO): YES